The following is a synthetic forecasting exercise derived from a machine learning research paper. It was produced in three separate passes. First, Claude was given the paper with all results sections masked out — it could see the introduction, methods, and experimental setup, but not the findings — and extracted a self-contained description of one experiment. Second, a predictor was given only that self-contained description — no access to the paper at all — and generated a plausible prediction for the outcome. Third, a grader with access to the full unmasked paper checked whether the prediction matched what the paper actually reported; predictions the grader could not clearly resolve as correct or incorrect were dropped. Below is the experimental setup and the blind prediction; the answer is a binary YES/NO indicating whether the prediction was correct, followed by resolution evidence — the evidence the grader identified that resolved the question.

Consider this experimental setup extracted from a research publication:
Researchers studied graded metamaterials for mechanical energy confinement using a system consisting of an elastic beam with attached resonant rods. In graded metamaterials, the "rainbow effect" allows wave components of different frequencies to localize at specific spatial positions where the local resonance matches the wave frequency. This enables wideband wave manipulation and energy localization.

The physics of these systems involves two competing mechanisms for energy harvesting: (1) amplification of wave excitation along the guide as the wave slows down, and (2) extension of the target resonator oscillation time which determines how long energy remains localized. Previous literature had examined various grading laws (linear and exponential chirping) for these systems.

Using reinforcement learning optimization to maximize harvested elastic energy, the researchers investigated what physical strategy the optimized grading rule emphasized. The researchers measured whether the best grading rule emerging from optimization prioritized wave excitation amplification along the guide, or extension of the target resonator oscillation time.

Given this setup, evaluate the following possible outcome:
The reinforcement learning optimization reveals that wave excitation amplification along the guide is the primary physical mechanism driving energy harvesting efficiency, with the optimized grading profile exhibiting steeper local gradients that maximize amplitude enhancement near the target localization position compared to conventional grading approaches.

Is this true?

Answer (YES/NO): NO